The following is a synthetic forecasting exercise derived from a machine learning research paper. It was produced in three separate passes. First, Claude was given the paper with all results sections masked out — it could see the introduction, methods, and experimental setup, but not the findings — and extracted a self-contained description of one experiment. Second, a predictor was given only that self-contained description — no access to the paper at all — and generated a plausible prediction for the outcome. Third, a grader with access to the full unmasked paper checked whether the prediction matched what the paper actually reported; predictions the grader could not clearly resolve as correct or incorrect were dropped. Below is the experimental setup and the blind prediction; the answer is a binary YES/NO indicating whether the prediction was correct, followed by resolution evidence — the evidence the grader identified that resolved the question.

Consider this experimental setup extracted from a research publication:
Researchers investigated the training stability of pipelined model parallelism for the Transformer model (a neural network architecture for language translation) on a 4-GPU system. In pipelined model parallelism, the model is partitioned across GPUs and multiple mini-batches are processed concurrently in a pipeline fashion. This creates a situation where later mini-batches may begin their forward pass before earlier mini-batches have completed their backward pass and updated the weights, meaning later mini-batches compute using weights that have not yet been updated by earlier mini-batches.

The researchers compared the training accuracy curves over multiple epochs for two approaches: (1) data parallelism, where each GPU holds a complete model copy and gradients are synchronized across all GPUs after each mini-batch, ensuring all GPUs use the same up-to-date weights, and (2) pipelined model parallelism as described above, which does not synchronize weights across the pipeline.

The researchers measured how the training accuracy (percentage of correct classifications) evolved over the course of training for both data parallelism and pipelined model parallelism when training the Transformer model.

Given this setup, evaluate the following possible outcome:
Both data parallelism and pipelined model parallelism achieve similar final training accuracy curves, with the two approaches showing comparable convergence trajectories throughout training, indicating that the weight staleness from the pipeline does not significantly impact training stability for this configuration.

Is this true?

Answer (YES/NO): NO